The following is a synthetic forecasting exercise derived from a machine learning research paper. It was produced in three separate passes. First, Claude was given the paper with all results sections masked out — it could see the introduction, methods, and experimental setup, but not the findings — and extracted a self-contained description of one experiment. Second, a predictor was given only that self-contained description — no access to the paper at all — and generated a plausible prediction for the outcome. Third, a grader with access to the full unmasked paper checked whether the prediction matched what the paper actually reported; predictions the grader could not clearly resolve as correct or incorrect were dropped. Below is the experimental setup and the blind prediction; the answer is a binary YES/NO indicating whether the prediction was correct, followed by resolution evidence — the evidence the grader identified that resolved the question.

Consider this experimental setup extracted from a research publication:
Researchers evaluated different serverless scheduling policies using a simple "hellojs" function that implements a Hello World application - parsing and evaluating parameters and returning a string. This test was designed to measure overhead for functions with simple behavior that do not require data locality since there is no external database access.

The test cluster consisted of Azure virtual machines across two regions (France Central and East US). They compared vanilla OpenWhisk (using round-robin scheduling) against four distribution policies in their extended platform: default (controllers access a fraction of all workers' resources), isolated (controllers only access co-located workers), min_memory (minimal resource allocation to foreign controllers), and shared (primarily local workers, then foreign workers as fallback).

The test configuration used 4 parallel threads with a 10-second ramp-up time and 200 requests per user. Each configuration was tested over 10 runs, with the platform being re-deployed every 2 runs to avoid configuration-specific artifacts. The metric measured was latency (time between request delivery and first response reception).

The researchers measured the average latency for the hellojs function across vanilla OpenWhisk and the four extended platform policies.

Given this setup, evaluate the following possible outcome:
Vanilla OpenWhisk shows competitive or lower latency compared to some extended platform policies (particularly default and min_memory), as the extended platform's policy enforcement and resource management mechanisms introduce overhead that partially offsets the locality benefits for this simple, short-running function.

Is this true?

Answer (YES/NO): NO